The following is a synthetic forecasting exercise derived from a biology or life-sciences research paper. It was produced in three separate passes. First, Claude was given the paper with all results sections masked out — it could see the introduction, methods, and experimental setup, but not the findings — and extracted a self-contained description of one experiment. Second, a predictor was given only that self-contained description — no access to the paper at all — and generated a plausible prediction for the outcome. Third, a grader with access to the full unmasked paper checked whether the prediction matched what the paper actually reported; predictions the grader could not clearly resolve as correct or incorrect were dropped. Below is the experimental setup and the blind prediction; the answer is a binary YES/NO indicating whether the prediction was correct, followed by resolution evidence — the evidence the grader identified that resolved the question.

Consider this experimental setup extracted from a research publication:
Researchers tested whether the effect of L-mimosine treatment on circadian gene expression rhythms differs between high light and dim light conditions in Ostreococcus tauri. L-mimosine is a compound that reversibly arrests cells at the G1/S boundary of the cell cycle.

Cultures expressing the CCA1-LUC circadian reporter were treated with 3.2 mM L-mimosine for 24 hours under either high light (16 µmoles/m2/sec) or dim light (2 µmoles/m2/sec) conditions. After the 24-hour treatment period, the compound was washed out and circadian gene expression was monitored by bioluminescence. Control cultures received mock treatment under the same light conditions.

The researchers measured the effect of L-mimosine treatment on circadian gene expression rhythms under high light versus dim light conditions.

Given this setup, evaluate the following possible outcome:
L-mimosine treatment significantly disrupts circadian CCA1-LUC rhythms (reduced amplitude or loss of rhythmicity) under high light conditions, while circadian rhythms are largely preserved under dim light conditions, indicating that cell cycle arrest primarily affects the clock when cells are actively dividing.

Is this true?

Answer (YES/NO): NO